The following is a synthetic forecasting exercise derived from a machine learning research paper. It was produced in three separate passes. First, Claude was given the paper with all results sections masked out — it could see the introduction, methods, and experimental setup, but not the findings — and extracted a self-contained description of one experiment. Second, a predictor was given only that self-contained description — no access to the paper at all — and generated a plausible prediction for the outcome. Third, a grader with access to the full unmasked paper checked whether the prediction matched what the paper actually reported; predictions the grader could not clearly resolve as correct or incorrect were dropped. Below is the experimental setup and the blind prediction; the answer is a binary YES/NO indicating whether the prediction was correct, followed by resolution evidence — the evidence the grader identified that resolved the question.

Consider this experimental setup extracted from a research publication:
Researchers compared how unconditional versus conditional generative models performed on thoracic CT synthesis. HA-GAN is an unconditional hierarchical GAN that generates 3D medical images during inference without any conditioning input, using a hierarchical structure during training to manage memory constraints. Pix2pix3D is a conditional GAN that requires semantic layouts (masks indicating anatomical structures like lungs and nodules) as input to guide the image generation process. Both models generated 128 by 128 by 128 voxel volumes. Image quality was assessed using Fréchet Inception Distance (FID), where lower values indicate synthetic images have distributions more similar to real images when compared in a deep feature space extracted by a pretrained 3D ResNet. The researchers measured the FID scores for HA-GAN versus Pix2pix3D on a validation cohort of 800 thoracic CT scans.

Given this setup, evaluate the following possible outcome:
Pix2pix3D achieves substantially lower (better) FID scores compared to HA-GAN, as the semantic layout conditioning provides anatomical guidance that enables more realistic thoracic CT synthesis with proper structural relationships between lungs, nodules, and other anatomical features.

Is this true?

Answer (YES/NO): NO